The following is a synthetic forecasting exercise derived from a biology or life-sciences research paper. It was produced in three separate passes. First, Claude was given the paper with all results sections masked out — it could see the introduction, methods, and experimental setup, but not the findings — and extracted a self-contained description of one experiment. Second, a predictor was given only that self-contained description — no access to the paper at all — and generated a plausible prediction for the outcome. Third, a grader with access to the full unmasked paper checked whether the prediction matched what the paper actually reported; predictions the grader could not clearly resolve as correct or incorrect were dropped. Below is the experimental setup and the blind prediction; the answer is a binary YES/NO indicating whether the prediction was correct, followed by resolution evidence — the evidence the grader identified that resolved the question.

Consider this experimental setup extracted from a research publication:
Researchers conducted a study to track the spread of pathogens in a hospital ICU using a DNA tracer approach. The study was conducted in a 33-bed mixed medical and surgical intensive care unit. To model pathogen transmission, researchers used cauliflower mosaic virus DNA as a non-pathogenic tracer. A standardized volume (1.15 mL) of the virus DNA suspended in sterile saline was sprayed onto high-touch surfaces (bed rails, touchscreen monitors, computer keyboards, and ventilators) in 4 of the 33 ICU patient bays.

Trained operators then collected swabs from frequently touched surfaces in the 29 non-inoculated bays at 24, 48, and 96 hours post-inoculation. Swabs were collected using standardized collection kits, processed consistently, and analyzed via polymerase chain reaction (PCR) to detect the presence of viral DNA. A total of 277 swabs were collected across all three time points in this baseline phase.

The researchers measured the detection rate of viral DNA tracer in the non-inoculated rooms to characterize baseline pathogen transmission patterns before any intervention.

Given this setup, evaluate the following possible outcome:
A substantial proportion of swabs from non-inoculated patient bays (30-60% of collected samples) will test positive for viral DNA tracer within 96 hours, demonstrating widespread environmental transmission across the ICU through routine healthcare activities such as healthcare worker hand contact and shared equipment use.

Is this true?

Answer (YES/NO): NO